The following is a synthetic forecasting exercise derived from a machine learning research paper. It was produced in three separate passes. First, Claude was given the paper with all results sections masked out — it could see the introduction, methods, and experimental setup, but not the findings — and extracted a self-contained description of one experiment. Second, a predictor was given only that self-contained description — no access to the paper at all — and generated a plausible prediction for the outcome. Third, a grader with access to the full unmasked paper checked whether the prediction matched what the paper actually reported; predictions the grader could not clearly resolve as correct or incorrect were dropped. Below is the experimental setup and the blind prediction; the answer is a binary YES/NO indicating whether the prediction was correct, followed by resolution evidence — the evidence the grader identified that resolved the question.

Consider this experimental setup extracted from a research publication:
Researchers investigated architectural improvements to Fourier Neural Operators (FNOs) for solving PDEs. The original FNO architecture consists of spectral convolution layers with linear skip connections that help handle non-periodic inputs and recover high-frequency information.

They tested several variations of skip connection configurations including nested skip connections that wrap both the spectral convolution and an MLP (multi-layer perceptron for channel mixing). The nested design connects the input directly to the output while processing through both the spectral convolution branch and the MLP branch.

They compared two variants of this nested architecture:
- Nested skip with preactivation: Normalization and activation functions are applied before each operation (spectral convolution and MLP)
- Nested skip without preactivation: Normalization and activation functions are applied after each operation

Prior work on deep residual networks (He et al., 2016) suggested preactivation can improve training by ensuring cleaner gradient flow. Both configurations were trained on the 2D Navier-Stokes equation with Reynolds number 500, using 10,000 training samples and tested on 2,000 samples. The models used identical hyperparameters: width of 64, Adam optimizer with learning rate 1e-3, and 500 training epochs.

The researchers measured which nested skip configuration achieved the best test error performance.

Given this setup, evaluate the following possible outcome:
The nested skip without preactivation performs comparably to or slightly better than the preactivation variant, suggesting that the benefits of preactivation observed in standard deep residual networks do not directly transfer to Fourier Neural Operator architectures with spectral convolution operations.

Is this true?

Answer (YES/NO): YES